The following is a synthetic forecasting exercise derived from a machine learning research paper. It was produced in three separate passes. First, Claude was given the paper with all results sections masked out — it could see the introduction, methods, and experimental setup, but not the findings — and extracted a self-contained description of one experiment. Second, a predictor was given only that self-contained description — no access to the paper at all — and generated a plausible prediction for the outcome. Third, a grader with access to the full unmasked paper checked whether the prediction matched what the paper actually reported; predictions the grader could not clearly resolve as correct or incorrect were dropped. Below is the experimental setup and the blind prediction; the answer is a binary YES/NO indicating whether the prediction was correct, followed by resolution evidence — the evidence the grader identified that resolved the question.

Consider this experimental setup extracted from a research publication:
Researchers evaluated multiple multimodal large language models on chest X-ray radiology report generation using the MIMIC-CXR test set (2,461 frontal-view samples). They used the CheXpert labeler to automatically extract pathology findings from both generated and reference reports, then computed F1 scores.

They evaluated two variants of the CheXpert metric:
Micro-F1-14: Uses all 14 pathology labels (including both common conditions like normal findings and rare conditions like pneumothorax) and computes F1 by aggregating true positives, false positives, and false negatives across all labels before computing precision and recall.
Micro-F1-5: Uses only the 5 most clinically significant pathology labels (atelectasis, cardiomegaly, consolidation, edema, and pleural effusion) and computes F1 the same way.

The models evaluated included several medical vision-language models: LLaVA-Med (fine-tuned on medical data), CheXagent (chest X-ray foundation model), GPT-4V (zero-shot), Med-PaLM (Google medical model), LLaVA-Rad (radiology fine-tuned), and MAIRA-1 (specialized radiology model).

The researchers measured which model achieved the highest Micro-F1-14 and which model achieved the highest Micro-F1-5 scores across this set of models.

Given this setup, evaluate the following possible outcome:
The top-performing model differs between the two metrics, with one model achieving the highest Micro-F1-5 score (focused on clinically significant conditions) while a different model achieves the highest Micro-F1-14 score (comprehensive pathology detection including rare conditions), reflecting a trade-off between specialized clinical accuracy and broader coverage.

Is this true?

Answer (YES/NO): YES